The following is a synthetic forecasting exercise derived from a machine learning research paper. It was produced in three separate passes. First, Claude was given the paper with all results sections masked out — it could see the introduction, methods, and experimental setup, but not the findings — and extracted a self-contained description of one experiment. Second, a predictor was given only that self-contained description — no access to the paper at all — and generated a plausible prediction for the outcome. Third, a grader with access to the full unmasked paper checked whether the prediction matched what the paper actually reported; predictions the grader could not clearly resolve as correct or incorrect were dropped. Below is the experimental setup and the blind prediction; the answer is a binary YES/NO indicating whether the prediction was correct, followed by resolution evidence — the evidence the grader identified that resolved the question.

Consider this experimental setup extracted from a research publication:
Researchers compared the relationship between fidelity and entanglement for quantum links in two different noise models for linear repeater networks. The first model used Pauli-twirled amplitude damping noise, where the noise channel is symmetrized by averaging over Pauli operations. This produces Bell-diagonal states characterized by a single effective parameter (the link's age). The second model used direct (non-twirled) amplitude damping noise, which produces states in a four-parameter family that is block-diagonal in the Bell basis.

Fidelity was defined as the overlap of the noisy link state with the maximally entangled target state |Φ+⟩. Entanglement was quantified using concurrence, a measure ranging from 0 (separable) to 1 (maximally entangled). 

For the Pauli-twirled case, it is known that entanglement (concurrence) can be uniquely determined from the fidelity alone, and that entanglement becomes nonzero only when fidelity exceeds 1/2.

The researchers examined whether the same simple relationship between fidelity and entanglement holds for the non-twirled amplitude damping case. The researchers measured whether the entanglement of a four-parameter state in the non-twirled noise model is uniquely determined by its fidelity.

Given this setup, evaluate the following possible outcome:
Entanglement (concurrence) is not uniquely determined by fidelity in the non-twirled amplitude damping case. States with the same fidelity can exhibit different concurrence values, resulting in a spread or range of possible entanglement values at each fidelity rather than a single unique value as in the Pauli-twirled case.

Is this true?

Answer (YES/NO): YES